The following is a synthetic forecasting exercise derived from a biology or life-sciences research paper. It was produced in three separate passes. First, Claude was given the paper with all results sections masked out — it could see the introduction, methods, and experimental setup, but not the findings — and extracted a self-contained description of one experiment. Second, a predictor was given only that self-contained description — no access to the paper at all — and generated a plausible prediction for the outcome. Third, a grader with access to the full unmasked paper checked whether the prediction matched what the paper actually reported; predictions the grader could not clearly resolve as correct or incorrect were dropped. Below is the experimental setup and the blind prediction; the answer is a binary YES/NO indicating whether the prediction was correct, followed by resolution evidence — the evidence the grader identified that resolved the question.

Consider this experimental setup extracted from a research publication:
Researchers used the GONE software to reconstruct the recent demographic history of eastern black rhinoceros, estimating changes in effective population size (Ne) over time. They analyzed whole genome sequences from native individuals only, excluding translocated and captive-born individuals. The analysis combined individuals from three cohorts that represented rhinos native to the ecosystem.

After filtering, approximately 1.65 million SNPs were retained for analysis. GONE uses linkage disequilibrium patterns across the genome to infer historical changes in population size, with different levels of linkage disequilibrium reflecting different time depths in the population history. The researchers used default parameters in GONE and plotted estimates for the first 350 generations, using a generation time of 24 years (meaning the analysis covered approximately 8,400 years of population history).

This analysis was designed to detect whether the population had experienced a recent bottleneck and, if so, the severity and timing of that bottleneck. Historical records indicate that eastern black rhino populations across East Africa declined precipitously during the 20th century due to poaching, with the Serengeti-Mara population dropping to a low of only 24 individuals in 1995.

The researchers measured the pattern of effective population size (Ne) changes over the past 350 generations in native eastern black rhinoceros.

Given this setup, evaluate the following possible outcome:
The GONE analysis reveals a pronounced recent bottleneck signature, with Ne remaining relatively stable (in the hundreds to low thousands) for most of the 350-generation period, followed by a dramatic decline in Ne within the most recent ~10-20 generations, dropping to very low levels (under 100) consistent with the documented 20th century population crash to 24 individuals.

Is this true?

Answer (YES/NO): NO